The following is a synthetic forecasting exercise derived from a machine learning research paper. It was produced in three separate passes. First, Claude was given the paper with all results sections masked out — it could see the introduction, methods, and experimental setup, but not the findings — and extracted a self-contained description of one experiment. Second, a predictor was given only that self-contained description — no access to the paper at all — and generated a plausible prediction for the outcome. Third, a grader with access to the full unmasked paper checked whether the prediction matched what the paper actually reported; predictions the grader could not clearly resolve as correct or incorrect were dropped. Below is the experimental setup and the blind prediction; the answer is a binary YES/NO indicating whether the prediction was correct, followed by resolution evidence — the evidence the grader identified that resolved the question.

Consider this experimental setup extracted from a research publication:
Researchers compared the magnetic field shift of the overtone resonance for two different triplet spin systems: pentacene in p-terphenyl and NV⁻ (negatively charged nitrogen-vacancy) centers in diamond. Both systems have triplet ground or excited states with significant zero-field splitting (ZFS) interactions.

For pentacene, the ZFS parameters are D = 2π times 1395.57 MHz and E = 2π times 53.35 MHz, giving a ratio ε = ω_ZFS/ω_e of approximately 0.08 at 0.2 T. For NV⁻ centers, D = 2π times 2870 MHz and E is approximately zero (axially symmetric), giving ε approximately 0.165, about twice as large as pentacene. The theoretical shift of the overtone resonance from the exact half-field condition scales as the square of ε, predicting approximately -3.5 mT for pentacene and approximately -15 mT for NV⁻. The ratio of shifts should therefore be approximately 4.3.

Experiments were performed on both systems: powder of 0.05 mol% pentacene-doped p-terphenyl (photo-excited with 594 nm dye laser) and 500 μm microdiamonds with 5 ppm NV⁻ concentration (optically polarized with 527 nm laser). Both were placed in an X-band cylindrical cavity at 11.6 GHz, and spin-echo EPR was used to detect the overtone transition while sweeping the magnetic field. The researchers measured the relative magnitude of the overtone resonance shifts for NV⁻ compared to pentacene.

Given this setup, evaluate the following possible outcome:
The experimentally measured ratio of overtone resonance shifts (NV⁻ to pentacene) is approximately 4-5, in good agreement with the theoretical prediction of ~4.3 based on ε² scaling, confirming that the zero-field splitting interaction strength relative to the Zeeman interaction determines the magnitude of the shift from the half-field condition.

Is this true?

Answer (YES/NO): NO